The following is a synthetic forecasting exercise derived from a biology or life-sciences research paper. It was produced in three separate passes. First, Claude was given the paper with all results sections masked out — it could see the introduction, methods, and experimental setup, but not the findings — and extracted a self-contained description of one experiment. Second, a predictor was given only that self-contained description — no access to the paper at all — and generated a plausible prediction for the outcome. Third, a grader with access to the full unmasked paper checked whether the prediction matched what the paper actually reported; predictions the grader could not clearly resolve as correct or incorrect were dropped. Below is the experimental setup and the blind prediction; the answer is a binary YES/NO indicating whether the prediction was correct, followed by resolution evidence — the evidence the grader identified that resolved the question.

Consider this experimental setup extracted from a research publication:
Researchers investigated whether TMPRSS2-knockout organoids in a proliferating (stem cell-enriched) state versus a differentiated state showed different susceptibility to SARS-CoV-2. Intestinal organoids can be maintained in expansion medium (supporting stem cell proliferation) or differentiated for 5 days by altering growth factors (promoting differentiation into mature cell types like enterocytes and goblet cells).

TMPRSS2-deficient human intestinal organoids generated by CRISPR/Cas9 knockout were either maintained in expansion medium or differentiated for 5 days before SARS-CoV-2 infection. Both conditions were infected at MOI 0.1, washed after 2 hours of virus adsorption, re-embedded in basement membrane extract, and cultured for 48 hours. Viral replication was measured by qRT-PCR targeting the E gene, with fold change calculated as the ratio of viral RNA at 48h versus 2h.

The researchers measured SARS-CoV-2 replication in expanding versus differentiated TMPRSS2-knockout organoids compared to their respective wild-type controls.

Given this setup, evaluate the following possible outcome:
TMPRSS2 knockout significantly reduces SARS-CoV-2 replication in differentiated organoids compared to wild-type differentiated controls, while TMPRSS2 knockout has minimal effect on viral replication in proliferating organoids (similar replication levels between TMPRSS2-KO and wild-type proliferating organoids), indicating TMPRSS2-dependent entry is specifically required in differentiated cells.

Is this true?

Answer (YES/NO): NO